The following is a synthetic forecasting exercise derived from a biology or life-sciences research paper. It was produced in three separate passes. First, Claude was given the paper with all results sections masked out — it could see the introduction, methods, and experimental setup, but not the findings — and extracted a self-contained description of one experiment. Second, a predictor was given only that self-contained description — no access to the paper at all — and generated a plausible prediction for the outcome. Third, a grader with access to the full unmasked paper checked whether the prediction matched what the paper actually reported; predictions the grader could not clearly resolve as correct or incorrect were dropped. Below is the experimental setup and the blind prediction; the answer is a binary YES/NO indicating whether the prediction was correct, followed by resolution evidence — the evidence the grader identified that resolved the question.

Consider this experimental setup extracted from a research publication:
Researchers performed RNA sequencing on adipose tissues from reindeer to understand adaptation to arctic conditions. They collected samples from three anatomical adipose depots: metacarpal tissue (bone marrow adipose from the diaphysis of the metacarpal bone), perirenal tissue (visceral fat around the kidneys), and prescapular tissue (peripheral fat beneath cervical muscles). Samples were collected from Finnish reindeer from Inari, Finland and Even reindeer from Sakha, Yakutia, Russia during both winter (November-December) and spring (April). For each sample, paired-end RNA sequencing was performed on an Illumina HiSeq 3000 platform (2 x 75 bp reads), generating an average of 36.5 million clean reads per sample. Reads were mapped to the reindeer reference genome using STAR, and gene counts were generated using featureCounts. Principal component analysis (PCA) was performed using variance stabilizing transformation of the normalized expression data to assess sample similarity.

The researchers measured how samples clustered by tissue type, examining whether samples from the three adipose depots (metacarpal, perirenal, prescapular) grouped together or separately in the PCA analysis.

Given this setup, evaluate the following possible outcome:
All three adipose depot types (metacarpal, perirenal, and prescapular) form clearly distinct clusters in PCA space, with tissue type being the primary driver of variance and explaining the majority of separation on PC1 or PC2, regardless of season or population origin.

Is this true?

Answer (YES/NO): NO